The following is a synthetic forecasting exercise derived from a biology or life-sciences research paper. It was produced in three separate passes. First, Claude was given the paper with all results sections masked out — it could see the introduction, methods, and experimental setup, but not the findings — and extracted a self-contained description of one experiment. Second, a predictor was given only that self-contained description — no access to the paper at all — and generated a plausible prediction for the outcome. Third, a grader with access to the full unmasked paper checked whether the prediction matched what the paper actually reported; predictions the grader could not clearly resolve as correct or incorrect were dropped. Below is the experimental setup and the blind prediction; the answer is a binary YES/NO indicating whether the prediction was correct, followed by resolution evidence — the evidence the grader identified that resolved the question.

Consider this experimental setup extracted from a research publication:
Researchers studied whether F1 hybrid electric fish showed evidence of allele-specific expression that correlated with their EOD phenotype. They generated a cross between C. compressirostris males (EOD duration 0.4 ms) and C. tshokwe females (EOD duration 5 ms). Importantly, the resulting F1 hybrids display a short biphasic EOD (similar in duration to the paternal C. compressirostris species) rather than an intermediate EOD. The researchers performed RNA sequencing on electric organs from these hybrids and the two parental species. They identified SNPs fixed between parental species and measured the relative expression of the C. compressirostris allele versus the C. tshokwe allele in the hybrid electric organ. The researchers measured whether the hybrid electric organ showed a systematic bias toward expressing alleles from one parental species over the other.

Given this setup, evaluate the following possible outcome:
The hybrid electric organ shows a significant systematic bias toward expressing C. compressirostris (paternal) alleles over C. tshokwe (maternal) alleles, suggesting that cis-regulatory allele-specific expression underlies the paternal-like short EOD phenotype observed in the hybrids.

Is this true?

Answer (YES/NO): NO